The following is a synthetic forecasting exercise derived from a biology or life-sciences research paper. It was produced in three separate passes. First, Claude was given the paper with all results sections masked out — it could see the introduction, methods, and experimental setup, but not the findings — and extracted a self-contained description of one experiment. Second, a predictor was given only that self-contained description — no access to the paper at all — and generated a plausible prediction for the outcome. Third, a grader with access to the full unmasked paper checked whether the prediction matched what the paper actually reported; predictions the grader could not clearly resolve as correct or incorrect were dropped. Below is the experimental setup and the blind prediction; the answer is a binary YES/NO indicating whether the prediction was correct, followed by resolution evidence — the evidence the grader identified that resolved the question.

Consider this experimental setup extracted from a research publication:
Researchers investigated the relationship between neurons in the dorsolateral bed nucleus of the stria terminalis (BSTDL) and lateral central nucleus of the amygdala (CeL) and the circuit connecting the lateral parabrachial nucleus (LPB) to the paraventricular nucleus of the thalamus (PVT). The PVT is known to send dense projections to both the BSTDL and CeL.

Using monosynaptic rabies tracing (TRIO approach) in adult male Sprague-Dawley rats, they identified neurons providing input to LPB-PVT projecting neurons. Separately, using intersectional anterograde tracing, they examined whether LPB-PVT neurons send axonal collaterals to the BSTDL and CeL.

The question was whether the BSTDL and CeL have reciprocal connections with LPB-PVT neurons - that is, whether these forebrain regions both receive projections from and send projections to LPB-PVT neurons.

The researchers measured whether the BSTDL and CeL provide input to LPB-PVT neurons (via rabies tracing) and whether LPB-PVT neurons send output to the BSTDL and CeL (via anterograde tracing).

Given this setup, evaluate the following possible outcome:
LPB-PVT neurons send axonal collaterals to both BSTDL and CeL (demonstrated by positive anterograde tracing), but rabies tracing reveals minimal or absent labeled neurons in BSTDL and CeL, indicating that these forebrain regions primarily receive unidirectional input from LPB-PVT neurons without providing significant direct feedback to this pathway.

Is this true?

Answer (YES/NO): NO